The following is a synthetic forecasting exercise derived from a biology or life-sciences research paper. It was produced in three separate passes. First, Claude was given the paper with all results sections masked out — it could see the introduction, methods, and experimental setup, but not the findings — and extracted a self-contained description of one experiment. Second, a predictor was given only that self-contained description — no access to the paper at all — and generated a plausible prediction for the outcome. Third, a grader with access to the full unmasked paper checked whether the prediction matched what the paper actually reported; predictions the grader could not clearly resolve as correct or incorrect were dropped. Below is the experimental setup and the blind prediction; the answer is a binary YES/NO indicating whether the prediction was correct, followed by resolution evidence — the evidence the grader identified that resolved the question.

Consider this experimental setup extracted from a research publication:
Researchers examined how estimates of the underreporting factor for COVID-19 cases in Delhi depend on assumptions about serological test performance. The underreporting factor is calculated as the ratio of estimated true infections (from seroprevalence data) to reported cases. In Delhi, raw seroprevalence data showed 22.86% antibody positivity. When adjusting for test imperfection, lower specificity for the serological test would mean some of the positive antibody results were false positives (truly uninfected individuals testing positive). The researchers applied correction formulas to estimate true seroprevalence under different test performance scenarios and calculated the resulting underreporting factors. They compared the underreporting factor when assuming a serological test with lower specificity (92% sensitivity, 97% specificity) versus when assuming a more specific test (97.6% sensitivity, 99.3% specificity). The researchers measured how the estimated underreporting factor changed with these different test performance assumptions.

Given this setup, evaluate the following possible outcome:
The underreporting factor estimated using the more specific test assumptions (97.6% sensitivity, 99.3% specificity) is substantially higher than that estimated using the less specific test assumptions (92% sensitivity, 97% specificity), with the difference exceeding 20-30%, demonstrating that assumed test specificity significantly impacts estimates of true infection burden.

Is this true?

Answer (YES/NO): NO